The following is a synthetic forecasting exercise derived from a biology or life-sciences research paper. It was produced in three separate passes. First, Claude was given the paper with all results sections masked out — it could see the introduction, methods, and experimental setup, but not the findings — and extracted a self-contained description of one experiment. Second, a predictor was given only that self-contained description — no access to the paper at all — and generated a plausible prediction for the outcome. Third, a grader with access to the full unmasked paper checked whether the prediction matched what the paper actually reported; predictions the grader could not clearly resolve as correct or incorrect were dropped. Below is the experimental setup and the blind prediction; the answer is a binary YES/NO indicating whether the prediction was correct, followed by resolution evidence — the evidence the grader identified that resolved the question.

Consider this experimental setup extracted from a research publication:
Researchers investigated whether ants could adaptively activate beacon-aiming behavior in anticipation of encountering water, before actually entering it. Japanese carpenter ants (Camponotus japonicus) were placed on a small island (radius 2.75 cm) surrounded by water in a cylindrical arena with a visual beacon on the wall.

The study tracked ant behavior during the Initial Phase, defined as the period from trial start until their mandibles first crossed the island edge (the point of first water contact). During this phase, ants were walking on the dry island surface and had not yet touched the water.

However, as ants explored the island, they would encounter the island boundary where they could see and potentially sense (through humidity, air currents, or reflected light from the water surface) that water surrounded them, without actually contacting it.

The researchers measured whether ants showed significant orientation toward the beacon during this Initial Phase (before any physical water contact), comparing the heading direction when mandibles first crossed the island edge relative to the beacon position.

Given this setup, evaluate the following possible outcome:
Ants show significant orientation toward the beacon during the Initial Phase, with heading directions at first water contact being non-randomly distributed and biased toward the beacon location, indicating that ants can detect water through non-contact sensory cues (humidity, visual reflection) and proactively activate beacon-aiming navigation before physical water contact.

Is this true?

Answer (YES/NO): NO